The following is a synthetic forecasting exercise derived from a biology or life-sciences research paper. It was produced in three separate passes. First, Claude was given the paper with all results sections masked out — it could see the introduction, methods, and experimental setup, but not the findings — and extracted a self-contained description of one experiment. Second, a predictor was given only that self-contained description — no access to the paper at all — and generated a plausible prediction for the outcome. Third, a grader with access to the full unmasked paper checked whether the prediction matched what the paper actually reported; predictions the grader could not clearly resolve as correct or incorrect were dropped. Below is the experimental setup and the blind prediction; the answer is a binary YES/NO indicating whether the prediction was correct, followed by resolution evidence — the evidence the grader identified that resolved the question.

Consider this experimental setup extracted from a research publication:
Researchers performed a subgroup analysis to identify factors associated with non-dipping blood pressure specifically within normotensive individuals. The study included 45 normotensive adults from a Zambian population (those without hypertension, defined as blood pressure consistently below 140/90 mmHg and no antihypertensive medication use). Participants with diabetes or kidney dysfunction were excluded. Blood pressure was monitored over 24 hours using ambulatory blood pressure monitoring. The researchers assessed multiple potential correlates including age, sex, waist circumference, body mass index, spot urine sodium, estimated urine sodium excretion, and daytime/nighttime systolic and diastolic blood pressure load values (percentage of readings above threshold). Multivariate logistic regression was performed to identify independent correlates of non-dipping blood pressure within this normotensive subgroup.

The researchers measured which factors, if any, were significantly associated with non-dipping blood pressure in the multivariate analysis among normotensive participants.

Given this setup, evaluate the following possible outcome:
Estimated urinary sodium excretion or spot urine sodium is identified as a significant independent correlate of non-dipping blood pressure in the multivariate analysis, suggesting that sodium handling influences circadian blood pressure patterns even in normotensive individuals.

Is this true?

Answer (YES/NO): NO